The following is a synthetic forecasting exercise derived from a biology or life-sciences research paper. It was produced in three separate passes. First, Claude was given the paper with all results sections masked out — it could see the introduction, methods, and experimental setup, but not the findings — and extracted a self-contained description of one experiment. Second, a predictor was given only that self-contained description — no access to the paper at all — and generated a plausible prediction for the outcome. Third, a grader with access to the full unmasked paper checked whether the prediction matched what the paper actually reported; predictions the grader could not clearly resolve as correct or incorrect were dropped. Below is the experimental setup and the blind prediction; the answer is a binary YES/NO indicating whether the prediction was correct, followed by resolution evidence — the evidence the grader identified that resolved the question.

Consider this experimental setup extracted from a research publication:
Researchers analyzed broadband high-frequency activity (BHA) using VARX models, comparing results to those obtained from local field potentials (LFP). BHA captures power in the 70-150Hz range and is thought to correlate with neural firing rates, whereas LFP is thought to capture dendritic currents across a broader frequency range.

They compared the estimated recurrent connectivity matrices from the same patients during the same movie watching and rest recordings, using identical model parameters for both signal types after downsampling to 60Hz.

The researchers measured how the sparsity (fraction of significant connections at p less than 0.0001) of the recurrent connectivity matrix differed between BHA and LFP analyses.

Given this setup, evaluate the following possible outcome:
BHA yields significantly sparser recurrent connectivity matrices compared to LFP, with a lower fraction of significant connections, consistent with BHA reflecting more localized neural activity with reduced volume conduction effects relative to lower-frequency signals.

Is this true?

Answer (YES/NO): YES